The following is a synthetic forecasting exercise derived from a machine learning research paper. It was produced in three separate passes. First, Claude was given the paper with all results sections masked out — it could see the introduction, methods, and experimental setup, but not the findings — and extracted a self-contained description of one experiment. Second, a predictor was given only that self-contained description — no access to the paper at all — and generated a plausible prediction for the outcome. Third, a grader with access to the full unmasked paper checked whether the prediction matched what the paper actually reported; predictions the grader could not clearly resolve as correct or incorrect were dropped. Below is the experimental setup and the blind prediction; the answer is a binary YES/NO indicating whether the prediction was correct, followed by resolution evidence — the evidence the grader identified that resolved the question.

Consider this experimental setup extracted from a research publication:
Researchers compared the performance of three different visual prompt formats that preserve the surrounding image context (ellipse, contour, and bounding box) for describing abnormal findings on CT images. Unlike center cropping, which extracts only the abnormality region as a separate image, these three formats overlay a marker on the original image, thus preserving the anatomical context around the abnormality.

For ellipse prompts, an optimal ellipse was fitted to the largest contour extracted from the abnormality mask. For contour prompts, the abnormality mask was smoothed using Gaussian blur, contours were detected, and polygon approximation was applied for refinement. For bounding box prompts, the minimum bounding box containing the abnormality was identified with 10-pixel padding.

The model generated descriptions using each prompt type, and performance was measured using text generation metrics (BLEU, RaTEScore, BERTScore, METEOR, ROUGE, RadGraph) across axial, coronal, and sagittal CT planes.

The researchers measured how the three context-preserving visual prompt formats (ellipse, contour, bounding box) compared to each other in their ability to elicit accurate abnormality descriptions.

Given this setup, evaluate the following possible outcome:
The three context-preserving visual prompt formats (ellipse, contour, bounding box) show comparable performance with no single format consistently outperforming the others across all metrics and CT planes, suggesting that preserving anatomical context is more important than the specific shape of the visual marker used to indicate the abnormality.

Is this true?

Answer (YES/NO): YES